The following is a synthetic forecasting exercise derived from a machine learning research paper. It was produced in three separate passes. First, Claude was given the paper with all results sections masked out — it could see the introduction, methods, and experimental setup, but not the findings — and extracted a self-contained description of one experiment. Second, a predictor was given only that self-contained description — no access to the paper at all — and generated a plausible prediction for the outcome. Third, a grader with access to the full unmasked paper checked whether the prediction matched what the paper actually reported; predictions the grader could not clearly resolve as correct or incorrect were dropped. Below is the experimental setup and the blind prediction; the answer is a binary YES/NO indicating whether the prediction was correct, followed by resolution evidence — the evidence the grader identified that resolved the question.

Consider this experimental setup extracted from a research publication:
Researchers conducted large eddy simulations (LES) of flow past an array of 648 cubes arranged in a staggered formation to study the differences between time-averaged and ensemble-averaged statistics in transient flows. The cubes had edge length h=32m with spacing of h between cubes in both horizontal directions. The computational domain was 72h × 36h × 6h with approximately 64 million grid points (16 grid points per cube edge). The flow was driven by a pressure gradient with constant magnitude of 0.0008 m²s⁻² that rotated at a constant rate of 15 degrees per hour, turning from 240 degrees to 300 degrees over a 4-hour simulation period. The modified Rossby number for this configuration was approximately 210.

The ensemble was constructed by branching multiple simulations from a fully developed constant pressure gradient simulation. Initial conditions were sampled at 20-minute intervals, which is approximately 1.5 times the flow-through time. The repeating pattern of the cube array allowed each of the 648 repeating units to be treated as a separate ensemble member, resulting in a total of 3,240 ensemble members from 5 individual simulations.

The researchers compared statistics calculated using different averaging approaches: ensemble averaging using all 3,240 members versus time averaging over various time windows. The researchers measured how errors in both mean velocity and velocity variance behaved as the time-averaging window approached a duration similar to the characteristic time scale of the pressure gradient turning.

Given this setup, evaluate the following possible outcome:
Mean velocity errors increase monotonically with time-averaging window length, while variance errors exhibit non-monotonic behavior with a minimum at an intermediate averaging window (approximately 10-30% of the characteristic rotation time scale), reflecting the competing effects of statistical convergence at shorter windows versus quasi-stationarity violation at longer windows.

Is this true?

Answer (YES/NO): NO